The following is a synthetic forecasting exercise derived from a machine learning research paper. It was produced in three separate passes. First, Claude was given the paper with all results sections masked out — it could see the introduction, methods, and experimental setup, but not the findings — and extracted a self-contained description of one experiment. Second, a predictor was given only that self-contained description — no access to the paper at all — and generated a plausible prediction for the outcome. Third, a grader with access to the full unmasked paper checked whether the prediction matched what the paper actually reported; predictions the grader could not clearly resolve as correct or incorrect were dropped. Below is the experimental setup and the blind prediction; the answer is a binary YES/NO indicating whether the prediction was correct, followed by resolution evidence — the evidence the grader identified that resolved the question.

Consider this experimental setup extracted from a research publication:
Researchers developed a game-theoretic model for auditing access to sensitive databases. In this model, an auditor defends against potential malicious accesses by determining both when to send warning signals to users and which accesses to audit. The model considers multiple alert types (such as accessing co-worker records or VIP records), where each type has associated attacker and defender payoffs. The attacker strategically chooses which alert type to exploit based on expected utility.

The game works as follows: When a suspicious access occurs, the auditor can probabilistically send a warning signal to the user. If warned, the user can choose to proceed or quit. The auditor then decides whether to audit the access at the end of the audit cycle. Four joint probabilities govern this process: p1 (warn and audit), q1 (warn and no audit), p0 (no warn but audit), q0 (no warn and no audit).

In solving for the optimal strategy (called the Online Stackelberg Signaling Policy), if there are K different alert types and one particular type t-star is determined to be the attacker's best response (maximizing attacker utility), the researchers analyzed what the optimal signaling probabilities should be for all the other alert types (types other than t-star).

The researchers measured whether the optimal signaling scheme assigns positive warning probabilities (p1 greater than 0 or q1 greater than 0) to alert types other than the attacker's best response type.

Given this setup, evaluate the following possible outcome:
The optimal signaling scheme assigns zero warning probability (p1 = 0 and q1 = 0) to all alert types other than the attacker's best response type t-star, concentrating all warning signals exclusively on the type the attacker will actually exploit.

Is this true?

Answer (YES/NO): YES